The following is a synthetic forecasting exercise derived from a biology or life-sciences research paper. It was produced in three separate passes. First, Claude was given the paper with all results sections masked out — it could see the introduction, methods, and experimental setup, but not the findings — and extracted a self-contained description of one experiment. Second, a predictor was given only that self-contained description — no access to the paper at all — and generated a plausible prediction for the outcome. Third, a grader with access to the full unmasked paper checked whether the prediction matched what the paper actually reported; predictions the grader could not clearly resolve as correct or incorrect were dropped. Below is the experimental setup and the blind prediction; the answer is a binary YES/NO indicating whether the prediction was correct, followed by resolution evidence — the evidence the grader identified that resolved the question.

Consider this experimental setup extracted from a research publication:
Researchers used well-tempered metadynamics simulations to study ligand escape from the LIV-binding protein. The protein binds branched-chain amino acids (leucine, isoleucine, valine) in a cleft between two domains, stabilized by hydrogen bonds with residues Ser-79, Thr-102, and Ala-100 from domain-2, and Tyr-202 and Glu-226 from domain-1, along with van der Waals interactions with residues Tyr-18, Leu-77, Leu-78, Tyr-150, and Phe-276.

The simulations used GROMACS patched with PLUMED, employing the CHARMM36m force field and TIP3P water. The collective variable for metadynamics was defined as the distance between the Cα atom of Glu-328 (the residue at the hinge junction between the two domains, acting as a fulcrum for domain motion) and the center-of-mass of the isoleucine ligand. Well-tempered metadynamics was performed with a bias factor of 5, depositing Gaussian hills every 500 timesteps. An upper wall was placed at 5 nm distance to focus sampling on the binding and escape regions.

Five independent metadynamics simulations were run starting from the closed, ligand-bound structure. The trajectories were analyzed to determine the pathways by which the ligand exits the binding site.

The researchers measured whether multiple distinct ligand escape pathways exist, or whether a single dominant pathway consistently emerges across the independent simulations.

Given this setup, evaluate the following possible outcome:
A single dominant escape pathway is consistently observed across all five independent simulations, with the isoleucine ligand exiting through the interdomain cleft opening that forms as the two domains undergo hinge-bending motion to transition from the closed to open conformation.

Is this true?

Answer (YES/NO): NO